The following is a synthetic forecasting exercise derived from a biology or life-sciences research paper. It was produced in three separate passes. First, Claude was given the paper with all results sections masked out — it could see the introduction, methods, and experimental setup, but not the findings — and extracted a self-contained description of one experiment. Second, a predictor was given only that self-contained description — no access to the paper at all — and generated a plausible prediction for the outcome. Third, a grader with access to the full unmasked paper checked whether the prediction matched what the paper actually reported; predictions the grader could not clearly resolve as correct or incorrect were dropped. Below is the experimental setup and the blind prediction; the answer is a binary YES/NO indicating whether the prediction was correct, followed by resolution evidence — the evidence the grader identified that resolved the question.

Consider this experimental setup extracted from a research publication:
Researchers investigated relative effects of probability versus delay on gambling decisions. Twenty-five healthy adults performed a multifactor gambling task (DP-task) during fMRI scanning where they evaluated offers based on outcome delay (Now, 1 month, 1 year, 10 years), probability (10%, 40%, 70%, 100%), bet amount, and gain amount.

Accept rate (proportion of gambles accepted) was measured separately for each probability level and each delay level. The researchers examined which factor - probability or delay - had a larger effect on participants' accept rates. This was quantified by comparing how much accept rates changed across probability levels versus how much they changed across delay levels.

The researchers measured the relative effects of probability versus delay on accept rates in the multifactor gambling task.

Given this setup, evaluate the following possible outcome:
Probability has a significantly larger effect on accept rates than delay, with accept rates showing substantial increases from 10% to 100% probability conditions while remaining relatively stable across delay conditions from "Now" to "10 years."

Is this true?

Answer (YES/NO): YES